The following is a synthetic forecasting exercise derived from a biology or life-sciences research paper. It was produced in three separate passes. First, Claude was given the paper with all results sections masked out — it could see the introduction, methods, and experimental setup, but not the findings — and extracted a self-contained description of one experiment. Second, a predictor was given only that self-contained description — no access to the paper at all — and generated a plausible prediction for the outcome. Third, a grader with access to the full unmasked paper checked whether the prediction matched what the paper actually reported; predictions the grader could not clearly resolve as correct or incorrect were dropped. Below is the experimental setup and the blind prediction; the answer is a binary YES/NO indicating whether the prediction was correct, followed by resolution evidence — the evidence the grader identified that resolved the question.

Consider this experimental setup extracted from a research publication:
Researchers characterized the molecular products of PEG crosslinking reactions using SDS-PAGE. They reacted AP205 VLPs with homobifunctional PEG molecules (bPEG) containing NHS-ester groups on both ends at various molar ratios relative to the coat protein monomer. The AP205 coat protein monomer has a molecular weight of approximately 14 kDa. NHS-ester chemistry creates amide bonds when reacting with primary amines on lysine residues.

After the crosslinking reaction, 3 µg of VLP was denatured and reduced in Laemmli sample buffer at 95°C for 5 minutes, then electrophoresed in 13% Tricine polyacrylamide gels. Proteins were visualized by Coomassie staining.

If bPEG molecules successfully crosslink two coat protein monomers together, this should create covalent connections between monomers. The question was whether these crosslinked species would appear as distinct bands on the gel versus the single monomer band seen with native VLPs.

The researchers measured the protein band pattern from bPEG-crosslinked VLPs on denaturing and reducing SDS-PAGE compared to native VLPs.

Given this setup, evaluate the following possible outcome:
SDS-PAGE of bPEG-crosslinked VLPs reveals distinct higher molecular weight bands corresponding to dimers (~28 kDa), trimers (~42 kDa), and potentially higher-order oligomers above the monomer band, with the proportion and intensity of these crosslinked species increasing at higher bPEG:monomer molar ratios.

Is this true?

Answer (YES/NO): NO